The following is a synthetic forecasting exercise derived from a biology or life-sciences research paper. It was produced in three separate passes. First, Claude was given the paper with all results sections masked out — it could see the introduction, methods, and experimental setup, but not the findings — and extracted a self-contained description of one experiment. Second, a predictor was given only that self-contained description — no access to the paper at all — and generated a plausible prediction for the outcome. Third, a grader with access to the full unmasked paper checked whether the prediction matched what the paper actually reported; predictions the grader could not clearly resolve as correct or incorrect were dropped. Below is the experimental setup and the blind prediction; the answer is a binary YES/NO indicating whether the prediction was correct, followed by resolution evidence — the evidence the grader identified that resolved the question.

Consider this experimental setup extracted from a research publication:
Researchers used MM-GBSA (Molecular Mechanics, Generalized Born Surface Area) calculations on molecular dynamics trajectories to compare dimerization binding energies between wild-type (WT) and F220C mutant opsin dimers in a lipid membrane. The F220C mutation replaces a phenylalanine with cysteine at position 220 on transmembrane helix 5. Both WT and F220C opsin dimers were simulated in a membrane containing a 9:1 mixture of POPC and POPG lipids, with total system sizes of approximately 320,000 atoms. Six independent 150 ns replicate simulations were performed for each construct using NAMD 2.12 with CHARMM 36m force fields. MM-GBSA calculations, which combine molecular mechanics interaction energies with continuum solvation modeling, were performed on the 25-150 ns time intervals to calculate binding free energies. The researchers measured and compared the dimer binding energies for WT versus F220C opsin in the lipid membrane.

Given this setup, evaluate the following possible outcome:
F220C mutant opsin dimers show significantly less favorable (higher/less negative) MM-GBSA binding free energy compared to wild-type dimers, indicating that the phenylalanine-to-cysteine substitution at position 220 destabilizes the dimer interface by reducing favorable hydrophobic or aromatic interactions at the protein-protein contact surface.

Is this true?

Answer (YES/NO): NO